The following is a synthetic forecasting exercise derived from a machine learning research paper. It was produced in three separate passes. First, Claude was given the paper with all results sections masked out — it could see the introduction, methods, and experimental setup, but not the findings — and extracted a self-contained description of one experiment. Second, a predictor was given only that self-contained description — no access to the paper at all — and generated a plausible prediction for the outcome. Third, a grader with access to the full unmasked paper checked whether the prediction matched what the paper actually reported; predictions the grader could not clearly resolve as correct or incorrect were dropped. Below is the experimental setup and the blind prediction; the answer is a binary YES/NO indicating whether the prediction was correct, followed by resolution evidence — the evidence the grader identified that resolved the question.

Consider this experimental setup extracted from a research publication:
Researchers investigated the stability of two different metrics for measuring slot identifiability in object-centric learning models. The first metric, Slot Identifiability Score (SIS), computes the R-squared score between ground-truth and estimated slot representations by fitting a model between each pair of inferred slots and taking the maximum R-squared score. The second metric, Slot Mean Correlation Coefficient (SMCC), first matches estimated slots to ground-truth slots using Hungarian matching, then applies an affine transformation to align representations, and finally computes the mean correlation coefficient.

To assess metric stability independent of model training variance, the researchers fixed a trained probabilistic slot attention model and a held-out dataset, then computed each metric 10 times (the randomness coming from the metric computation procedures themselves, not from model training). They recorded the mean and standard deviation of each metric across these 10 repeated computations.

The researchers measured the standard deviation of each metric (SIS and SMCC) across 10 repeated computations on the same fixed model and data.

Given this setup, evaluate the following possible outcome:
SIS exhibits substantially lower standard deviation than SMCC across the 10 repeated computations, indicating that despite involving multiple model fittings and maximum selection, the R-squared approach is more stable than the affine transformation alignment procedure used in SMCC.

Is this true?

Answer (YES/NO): NO